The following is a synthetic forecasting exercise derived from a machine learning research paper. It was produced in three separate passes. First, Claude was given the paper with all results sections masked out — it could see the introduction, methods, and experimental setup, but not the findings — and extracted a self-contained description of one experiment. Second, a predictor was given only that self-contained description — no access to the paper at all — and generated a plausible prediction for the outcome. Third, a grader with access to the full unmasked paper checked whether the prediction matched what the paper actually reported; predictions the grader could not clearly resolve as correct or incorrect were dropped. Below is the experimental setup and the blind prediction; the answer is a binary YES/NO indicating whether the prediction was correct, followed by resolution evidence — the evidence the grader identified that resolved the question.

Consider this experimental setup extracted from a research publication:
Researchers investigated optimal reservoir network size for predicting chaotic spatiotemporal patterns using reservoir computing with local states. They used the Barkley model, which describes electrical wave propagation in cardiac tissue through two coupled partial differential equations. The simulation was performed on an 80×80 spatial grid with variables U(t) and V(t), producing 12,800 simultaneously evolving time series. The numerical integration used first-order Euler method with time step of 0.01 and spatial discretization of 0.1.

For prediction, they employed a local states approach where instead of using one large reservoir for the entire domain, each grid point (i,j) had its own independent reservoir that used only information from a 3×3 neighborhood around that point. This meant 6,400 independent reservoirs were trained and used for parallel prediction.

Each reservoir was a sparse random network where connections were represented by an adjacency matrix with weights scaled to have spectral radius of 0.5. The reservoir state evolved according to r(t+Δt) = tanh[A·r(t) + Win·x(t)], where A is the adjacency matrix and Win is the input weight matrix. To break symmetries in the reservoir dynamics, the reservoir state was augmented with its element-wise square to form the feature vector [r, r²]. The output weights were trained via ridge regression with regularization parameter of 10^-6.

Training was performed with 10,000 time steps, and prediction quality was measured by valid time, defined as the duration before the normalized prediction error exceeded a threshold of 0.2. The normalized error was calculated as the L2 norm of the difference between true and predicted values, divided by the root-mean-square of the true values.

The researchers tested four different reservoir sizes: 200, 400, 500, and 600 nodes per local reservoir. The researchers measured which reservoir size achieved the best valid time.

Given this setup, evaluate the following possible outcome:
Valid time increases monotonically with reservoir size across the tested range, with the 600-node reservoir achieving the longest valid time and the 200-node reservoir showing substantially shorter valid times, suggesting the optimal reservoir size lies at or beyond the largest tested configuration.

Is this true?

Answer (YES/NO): NO